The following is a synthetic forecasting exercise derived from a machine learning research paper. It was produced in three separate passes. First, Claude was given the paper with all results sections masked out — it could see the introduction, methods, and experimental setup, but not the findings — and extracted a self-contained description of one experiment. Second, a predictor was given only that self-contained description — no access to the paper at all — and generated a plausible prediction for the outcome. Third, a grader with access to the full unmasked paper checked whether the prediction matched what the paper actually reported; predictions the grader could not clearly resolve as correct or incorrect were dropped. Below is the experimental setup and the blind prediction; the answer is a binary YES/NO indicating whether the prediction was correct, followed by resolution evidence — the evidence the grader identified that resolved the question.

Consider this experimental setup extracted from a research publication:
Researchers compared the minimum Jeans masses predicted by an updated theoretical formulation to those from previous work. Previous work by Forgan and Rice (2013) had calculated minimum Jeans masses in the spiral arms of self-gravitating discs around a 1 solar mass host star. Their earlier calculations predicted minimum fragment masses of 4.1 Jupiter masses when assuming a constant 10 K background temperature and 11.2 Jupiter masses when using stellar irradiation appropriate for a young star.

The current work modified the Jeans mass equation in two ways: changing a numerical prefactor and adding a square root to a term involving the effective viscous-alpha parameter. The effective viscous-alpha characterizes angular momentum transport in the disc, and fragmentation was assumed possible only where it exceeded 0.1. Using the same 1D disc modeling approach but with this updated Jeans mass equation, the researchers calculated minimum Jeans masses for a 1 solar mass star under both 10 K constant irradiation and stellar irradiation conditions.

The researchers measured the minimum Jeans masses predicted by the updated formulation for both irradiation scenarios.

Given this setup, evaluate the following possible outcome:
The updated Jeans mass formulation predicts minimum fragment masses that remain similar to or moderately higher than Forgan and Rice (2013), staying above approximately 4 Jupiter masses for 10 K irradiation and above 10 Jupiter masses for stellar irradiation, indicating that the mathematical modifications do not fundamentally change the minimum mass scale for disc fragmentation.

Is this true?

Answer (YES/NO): NO